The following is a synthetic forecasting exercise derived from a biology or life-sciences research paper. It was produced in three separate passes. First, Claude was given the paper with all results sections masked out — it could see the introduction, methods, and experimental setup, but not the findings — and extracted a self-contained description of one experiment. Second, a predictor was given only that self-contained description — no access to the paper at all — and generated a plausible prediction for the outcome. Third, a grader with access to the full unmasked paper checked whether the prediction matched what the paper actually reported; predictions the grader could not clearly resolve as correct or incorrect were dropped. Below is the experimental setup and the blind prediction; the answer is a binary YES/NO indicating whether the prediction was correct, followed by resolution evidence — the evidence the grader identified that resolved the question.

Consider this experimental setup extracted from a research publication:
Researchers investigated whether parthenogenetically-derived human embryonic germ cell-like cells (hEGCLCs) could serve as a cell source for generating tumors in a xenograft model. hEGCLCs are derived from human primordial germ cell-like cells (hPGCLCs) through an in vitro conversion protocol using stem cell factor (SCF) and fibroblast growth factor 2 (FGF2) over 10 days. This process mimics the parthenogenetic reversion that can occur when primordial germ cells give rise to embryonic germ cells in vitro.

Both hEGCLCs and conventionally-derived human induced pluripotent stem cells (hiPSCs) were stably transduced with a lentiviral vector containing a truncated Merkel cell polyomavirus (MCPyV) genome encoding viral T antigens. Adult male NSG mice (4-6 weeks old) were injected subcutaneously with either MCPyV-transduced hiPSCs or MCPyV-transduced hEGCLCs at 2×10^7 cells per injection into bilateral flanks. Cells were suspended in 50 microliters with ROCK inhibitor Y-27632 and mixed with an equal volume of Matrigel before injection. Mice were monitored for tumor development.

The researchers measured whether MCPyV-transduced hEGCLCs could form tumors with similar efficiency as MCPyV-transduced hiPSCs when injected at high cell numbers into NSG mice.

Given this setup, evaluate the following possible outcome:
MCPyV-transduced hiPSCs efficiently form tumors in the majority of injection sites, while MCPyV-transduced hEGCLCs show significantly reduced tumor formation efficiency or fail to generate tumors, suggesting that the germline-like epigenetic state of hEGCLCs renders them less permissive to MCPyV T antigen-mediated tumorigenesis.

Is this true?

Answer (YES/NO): NO